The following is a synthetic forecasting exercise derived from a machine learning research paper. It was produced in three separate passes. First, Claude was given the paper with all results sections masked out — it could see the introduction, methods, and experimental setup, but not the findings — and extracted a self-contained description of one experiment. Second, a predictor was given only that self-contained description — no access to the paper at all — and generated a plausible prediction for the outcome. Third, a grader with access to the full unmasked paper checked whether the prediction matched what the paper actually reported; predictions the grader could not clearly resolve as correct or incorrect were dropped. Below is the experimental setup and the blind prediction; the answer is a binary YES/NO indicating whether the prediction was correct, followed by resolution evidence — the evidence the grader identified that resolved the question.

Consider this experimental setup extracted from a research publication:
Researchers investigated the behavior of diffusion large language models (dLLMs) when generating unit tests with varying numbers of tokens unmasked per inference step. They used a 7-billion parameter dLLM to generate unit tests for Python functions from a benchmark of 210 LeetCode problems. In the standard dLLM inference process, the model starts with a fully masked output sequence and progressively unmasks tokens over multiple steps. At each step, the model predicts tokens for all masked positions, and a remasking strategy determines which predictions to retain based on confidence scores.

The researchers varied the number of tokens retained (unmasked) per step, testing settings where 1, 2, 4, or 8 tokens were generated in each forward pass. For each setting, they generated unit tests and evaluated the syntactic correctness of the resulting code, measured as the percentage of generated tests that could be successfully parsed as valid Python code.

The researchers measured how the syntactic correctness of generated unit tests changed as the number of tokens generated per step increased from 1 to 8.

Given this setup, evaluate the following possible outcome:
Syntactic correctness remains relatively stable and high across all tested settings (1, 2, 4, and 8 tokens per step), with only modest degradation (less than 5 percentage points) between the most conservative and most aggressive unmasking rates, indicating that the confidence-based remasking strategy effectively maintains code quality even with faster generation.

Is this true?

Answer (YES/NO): NO